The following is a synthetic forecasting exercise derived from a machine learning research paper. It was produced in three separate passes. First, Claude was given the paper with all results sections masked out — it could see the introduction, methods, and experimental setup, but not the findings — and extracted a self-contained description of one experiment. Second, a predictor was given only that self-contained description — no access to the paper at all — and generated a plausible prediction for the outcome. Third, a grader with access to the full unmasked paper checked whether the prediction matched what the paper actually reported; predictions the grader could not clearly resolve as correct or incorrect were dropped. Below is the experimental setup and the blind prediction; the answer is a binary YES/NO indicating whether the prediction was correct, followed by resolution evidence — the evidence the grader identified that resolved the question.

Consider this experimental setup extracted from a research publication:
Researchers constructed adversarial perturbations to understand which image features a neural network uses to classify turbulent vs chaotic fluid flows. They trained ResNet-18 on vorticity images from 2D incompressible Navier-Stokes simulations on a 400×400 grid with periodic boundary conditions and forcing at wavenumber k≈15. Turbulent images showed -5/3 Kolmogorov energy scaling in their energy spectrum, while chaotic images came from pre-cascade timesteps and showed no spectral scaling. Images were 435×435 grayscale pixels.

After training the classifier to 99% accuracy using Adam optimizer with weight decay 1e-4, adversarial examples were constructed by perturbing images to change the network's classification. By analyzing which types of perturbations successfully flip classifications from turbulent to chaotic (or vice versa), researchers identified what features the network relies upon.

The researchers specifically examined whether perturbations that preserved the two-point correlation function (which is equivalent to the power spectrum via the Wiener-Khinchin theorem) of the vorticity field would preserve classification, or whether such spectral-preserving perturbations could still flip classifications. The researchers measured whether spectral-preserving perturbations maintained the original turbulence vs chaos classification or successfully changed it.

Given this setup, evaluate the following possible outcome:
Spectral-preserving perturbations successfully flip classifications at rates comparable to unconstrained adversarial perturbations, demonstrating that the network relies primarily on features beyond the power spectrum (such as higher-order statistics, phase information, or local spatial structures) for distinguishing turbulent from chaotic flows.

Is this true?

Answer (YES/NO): NO